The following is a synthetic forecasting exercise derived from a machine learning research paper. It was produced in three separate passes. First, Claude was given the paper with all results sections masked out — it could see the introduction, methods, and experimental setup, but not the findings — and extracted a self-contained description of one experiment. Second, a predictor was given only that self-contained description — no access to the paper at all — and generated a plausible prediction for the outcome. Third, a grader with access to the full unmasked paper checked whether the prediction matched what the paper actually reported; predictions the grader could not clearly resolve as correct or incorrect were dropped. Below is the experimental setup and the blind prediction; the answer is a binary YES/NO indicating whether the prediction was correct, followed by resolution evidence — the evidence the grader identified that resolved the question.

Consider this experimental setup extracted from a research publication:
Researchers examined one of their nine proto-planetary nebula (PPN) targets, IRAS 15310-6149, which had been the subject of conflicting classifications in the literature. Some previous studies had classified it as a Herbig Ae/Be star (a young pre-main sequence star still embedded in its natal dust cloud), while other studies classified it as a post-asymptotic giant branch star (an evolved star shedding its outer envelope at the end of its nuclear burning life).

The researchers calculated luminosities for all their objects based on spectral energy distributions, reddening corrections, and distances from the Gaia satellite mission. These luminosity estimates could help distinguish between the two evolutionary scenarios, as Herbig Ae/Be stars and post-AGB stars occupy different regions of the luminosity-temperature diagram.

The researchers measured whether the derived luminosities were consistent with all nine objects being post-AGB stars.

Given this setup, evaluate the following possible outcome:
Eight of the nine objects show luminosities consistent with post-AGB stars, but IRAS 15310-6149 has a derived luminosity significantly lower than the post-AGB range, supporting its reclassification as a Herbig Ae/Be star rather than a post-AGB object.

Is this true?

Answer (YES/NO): NO